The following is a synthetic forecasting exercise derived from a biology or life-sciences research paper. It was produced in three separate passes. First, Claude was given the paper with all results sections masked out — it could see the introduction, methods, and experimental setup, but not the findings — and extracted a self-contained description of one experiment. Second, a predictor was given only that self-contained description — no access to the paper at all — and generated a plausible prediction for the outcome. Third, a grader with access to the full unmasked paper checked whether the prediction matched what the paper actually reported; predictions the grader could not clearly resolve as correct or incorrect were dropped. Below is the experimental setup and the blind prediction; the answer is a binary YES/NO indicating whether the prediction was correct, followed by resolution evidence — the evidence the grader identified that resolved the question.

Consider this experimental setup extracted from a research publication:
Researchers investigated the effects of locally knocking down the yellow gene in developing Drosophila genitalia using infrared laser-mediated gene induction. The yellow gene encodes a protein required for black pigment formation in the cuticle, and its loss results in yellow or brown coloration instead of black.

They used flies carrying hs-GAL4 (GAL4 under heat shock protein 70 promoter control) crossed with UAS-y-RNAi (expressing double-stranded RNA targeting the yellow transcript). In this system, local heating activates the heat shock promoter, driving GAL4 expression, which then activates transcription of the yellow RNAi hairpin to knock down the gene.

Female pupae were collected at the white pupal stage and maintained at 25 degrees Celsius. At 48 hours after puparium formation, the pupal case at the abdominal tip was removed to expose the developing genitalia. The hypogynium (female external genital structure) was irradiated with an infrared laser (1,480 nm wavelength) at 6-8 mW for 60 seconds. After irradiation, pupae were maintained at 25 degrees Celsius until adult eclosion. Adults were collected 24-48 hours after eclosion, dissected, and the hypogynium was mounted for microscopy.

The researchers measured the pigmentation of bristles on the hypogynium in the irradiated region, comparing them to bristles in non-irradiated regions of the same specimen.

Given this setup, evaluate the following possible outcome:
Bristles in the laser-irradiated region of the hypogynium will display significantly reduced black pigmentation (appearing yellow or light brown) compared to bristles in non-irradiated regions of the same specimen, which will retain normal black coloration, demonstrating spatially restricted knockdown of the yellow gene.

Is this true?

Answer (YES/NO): YES